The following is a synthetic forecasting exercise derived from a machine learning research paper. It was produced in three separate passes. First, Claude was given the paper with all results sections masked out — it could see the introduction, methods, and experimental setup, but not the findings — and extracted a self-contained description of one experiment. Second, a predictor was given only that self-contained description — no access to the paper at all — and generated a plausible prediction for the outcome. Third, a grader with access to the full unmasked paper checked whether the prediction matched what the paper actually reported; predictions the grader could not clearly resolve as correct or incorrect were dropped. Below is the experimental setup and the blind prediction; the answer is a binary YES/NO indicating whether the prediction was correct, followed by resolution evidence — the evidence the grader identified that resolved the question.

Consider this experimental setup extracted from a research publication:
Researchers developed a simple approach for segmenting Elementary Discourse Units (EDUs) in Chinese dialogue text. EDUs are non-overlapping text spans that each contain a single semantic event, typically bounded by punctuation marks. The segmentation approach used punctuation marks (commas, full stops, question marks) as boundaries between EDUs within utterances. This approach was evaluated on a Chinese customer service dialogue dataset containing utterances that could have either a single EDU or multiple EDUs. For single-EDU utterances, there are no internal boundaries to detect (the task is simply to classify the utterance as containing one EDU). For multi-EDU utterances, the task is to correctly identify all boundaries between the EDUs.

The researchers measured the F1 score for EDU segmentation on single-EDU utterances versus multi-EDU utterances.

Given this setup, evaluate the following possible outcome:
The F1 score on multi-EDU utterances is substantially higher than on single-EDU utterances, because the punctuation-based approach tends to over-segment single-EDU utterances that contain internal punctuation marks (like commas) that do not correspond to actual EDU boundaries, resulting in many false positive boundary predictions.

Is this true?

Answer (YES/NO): NO